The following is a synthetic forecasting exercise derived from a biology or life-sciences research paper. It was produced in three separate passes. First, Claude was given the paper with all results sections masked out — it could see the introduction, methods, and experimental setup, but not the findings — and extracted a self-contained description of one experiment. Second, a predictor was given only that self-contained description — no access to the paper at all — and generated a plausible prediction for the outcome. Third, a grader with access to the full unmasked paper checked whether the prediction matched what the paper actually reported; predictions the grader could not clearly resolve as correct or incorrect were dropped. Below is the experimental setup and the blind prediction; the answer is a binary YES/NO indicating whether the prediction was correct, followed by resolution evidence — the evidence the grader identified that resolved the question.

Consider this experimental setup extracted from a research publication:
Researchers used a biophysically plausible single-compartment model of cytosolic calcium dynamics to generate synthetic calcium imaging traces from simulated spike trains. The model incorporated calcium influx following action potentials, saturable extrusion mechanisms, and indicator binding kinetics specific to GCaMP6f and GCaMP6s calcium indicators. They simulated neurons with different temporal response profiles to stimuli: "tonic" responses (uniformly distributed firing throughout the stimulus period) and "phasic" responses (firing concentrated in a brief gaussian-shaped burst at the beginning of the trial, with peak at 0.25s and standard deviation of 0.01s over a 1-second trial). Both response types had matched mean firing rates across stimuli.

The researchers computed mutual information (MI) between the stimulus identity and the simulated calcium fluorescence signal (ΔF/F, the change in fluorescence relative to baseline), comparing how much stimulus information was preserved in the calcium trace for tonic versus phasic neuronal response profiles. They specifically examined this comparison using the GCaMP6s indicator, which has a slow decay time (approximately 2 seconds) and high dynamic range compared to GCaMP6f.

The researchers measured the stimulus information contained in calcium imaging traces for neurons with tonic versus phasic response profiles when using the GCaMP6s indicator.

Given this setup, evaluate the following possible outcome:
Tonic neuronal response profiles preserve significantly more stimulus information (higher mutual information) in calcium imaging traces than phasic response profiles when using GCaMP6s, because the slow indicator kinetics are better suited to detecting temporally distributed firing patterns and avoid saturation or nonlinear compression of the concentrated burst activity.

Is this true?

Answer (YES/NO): NO